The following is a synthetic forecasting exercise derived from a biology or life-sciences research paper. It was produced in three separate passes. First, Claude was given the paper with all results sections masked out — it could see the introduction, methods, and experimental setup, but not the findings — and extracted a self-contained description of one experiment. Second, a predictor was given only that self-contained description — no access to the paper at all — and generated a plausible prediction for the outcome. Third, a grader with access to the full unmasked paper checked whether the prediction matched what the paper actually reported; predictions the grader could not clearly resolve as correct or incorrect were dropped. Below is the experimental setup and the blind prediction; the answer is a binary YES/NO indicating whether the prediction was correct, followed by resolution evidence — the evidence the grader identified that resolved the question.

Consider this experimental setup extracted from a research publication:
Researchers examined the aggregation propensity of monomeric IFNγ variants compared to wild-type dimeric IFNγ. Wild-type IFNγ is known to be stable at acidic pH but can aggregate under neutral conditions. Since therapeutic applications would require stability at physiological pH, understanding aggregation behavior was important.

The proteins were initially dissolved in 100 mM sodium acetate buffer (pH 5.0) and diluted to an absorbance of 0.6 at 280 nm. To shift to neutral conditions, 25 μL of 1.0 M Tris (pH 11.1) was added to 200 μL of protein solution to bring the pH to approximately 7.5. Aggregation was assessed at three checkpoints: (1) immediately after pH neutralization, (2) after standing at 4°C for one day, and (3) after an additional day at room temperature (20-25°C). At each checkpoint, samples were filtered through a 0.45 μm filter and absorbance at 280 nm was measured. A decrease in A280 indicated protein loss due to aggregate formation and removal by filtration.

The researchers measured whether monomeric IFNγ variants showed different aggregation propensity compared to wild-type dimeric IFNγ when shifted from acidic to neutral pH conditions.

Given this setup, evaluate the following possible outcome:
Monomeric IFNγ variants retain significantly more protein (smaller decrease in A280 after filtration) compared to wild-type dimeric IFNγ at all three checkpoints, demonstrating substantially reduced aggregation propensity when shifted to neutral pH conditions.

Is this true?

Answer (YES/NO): NO